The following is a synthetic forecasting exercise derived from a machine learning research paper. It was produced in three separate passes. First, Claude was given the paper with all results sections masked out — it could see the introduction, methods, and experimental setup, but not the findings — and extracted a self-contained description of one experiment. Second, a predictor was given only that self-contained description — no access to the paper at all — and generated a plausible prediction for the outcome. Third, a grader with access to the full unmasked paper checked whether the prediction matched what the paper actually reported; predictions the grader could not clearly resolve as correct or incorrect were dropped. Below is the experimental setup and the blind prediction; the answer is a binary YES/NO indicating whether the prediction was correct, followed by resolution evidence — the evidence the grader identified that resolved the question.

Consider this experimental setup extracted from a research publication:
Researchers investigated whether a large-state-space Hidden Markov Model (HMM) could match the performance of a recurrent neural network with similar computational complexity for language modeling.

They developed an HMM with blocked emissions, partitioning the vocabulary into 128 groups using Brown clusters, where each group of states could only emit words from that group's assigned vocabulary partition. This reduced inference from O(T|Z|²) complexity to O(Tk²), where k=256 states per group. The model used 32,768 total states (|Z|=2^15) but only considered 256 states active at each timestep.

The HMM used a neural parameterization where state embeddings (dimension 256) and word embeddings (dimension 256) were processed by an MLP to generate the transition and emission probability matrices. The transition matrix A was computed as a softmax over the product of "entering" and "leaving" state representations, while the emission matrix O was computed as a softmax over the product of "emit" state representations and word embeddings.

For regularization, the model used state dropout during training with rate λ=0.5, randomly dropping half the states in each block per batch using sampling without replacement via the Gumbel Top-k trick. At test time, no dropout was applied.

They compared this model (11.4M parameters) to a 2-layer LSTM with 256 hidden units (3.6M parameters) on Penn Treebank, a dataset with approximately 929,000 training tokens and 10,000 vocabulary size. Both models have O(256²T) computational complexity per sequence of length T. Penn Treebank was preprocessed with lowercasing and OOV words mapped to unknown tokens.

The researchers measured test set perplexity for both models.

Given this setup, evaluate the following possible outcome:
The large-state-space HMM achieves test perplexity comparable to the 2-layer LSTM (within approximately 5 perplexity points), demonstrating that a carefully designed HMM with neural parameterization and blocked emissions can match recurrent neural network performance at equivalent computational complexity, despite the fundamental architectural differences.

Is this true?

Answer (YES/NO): NO